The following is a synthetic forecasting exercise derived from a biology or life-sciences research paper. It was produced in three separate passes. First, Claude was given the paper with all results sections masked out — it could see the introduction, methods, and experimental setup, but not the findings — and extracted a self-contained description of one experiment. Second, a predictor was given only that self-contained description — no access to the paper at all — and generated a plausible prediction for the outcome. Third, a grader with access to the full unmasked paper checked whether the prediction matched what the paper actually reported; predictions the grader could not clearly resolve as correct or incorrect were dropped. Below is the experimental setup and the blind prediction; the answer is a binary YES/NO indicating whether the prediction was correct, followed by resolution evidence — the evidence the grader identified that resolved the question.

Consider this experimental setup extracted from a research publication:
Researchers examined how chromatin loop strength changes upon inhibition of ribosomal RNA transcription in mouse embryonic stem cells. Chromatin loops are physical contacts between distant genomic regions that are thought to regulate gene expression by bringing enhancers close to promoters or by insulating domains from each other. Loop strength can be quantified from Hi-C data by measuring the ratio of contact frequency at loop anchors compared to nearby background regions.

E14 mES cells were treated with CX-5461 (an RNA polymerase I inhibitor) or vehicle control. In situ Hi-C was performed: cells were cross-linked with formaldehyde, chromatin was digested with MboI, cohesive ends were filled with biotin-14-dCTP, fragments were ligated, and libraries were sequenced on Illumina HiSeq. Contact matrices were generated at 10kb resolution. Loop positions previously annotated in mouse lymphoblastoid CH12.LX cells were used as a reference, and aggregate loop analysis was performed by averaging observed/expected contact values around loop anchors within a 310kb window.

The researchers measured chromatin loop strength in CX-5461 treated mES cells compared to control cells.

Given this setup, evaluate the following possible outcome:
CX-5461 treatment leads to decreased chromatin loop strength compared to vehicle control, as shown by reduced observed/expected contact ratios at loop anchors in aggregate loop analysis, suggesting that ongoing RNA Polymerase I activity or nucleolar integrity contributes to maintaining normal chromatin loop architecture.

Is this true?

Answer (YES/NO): NO